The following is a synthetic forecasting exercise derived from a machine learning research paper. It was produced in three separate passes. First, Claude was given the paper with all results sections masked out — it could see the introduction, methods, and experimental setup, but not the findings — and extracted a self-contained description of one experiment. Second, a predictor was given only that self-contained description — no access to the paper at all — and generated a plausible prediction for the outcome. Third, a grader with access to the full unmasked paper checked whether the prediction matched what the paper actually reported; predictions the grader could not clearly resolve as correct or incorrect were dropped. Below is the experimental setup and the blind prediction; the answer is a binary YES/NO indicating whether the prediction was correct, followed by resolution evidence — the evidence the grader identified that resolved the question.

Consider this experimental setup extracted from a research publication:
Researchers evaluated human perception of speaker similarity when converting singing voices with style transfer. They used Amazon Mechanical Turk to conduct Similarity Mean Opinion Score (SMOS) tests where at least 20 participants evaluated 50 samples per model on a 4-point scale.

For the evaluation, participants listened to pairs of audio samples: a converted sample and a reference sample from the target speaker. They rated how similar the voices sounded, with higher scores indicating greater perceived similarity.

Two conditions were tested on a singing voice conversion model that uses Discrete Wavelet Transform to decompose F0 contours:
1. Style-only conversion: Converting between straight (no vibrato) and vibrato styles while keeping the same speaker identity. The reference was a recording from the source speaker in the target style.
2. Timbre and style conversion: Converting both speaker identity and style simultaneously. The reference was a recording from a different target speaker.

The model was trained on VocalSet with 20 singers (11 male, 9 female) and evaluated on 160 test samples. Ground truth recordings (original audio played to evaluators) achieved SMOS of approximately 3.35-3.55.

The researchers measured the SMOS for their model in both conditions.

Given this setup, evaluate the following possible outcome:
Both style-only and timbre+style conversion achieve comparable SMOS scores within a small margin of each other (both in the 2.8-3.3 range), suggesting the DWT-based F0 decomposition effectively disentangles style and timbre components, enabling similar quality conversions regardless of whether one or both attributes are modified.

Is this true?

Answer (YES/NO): YES